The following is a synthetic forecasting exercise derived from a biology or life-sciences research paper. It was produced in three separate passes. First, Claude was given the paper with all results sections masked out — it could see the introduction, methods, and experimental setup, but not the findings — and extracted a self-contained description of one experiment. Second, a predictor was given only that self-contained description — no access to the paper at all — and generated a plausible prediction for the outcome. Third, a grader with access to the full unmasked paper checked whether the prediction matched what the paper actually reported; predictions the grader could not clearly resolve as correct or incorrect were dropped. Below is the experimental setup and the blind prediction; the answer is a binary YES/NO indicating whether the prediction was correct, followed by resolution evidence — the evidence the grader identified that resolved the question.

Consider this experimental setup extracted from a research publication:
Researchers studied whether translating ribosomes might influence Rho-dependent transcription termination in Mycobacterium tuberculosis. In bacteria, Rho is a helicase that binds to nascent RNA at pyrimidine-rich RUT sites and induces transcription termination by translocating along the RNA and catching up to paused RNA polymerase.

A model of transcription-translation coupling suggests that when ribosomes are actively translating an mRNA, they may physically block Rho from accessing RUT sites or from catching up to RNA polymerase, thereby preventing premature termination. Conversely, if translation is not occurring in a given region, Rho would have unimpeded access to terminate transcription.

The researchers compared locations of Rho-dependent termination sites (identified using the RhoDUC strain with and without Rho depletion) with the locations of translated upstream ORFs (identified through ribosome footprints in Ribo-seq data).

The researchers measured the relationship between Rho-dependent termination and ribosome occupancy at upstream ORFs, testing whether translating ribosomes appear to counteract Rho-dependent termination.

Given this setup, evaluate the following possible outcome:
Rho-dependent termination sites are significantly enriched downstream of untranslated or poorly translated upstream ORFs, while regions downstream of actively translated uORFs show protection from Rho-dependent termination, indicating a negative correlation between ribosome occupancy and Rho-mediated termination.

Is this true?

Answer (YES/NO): NO